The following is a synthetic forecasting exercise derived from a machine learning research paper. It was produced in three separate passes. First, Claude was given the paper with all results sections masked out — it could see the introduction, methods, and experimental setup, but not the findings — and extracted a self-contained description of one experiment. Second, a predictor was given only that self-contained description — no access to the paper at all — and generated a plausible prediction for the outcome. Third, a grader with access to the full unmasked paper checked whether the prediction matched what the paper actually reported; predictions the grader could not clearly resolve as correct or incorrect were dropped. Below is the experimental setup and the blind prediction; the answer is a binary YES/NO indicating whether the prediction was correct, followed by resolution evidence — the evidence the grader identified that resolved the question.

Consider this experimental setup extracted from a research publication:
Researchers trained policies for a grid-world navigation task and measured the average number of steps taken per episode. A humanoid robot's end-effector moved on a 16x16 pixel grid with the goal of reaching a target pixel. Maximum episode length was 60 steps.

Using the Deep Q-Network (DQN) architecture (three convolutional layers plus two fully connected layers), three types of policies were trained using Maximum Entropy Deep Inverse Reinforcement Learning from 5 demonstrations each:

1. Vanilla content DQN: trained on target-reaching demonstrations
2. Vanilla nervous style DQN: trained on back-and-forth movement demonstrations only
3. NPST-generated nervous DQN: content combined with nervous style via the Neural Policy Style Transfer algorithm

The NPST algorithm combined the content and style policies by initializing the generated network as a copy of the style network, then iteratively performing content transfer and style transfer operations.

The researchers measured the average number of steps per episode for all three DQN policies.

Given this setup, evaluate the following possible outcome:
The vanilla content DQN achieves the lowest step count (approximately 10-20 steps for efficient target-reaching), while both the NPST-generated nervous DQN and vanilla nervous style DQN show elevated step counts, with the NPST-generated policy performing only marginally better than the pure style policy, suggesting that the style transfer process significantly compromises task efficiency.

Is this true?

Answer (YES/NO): YES